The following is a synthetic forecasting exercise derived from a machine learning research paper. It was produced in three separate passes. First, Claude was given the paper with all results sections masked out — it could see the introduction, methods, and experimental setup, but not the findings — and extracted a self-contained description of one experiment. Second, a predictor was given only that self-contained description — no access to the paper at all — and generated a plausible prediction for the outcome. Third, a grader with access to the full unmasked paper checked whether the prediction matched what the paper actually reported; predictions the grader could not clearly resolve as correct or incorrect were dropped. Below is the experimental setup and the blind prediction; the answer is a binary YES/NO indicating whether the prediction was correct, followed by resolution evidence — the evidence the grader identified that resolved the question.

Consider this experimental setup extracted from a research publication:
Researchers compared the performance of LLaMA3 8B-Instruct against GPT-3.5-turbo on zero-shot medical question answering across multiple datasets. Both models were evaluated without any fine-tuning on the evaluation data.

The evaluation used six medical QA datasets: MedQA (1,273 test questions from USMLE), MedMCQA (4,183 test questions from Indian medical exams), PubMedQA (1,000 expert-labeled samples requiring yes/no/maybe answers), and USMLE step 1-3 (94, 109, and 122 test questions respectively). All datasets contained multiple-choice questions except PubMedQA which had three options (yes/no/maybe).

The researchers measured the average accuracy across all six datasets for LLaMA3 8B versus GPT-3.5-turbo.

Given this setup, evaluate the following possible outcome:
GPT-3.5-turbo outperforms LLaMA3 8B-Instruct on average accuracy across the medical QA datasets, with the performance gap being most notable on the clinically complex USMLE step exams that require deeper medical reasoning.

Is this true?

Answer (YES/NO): NO